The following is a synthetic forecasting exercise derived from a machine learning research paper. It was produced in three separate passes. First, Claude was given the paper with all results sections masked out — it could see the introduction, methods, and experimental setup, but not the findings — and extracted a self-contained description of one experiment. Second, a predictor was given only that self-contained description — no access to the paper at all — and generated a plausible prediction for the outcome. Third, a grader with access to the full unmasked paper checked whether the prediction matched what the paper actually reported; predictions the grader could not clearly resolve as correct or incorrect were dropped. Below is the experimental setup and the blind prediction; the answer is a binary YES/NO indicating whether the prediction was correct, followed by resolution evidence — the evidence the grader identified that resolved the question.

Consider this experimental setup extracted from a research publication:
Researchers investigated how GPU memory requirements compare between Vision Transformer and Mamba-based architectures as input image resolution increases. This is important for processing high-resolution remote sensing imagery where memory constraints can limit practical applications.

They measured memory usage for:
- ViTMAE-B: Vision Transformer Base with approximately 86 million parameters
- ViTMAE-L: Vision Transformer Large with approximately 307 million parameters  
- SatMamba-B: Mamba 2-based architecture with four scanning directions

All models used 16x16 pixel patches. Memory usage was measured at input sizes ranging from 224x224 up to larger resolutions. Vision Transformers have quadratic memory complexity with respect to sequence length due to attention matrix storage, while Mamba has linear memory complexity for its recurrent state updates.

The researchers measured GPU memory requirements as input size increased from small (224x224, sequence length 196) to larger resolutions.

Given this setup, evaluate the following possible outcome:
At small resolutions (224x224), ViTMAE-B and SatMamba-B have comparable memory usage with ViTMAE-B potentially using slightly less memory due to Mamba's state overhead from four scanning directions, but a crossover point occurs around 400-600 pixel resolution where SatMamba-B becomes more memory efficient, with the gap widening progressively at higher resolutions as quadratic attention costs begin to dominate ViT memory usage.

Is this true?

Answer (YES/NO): NO